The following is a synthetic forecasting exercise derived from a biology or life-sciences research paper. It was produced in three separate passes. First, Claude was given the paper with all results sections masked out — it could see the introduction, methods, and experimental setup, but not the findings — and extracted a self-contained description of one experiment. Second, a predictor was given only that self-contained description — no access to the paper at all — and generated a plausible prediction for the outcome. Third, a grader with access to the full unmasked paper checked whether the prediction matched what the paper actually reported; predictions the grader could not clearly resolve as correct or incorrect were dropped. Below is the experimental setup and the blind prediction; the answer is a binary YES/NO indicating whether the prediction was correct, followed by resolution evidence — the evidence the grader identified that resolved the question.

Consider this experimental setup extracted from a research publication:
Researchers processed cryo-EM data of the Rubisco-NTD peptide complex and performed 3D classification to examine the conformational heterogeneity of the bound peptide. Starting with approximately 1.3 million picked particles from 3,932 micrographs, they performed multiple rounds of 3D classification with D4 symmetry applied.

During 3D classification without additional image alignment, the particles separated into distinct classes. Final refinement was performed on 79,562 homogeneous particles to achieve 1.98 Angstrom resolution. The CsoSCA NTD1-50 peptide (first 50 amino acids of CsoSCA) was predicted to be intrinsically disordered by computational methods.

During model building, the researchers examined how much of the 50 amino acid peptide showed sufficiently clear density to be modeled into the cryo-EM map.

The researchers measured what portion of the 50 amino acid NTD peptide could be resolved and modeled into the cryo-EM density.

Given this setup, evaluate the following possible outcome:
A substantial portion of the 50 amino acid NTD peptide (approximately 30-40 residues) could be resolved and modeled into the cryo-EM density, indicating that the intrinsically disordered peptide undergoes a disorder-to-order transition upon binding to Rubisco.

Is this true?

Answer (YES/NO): NO